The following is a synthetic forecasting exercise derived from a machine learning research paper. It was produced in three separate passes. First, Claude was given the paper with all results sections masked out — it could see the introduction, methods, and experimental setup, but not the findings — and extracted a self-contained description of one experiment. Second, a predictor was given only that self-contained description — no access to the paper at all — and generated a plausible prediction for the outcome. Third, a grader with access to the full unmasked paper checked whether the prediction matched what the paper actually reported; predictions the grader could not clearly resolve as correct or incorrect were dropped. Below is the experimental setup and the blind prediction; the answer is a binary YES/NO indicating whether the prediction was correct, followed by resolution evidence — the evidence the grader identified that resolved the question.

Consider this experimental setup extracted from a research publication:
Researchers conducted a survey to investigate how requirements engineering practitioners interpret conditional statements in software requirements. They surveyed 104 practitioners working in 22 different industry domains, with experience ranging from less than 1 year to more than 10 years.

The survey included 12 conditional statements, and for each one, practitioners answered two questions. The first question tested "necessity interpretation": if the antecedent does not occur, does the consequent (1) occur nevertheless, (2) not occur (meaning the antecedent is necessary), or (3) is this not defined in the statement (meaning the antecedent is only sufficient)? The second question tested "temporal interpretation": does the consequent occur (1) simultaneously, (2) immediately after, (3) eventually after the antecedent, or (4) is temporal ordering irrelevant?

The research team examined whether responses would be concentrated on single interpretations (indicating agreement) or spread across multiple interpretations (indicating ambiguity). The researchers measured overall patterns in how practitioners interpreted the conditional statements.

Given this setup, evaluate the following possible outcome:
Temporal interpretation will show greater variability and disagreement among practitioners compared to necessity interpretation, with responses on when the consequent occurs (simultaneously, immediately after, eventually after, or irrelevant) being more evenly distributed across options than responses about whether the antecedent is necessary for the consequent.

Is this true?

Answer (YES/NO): NO